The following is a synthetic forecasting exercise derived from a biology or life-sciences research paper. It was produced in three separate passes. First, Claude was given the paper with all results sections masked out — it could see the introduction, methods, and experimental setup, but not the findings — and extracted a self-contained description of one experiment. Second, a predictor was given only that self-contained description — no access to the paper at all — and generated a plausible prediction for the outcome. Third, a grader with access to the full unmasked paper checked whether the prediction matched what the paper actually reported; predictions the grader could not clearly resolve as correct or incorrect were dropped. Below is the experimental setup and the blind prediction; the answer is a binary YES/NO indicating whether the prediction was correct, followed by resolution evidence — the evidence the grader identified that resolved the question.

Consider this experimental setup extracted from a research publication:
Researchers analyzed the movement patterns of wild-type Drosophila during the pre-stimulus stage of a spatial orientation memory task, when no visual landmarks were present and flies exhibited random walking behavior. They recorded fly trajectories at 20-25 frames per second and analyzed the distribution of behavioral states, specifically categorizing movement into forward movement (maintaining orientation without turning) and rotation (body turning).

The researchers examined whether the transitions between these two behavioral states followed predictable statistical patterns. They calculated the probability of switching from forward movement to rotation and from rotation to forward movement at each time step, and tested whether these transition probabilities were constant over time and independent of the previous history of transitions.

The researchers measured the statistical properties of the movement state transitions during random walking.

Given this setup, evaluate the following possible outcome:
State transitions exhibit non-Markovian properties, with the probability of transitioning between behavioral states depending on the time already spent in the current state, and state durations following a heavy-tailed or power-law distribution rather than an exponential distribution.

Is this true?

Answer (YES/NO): NO